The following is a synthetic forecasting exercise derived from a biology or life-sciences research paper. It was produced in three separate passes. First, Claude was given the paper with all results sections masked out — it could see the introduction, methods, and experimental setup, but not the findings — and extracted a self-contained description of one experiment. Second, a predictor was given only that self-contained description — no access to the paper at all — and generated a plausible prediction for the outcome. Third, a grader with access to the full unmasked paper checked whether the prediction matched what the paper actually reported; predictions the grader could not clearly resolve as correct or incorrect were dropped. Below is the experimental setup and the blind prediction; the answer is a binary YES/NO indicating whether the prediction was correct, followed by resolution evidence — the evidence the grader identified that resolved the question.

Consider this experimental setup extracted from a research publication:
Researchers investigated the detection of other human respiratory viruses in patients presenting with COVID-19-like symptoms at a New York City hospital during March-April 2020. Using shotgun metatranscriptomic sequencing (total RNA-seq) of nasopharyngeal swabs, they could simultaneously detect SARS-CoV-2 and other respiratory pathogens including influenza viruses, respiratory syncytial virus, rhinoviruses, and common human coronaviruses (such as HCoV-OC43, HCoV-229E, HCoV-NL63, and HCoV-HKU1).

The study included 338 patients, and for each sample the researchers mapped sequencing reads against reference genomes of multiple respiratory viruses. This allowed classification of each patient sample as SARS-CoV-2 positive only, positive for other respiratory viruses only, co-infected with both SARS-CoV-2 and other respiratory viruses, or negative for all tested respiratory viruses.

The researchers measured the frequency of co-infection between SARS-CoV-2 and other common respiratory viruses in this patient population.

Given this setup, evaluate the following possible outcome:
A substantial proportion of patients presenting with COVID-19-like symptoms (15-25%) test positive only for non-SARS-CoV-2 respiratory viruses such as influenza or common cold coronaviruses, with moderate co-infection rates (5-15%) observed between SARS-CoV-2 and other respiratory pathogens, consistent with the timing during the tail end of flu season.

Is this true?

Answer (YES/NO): NO